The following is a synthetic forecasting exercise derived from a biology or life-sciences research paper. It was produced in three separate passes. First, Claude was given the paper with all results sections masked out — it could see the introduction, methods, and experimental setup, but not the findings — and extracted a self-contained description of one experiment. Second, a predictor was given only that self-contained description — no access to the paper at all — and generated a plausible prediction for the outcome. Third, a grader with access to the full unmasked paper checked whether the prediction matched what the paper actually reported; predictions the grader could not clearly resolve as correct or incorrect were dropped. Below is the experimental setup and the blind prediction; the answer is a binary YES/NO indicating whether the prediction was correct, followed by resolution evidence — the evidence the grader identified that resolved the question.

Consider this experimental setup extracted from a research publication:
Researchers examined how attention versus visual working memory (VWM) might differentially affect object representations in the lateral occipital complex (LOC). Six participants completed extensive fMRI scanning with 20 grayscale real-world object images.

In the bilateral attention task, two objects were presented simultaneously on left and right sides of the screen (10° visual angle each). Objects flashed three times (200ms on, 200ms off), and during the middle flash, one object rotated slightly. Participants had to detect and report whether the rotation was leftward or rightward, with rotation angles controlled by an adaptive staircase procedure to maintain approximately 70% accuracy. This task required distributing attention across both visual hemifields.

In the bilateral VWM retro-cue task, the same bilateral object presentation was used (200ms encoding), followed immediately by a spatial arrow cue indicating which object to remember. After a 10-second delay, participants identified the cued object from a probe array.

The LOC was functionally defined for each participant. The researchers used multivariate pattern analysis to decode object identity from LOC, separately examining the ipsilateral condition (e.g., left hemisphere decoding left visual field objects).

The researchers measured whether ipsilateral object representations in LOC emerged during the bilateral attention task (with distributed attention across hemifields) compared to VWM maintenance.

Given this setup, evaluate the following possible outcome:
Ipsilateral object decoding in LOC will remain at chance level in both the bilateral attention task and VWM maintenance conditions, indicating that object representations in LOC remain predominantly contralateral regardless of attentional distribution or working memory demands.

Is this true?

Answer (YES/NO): NO